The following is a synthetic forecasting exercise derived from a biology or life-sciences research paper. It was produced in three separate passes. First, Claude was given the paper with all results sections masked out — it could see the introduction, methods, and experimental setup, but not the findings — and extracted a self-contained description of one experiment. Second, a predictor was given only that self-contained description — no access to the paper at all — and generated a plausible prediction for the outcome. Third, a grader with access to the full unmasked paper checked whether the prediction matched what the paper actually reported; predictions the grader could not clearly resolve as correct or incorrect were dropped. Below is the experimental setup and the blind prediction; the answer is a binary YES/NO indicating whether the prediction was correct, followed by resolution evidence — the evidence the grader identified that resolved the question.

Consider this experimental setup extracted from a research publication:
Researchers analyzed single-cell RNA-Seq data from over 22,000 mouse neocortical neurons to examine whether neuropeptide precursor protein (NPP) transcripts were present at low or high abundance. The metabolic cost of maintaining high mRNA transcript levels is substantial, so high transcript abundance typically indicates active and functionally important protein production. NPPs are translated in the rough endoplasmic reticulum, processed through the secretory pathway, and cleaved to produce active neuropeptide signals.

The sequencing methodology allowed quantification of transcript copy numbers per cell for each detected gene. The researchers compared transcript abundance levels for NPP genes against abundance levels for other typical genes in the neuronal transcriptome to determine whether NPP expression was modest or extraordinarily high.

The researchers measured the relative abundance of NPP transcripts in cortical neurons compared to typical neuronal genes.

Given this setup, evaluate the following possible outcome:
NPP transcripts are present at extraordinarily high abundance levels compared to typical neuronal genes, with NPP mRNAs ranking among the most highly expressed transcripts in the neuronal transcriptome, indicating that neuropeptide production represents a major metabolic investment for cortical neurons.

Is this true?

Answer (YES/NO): YES